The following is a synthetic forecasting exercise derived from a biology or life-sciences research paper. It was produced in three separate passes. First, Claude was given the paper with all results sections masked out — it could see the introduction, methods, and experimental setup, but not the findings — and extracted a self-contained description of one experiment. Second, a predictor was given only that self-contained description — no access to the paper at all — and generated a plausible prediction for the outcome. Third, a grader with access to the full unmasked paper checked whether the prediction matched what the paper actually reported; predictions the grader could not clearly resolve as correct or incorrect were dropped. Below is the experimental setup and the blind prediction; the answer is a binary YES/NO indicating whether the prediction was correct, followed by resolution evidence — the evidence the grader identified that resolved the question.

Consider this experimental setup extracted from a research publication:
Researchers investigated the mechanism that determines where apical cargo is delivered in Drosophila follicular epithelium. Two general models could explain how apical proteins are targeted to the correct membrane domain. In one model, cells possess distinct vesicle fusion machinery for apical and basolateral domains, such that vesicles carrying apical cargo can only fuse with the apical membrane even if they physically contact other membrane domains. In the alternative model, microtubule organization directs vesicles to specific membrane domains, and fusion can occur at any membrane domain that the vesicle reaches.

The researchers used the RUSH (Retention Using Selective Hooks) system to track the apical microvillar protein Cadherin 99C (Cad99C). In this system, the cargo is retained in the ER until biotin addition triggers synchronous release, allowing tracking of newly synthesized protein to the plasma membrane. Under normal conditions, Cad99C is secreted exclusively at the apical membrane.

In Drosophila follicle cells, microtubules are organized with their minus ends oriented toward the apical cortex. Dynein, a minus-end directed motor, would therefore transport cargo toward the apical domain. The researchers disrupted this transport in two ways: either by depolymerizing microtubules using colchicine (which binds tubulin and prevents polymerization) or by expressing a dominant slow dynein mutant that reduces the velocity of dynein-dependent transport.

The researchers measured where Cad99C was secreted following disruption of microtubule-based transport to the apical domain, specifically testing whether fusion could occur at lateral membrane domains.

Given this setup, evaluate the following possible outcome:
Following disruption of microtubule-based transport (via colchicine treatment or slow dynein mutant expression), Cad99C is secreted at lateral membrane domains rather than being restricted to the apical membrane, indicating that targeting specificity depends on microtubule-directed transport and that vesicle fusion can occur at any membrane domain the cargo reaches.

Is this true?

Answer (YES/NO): YES